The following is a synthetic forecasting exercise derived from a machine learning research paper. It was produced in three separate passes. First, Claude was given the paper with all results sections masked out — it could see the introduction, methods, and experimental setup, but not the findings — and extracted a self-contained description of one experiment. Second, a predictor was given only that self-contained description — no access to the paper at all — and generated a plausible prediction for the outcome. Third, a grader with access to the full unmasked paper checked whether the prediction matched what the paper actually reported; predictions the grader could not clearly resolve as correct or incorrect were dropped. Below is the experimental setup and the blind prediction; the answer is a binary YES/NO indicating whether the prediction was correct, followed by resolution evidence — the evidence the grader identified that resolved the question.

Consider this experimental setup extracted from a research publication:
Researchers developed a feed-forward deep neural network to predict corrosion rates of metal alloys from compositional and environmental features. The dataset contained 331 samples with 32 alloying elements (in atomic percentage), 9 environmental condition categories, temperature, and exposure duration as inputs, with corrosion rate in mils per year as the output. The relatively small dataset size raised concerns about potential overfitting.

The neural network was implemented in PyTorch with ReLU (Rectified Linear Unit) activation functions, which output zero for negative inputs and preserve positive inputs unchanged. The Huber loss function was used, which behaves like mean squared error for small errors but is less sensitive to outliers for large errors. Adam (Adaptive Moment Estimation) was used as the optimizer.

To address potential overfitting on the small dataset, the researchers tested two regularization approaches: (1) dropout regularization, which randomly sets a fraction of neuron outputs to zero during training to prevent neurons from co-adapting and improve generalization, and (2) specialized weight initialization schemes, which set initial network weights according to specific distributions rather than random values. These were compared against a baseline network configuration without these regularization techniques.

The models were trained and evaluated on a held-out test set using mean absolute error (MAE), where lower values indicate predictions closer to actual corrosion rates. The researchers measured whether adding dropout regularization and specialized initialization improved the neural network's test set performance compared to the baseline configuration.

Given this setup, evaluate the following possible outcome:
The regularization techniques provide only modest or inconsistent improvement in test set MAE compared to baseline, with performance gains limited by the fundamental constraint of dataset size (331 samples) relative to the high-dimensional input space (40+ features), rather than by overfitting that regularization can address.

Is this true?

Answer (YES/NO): NO